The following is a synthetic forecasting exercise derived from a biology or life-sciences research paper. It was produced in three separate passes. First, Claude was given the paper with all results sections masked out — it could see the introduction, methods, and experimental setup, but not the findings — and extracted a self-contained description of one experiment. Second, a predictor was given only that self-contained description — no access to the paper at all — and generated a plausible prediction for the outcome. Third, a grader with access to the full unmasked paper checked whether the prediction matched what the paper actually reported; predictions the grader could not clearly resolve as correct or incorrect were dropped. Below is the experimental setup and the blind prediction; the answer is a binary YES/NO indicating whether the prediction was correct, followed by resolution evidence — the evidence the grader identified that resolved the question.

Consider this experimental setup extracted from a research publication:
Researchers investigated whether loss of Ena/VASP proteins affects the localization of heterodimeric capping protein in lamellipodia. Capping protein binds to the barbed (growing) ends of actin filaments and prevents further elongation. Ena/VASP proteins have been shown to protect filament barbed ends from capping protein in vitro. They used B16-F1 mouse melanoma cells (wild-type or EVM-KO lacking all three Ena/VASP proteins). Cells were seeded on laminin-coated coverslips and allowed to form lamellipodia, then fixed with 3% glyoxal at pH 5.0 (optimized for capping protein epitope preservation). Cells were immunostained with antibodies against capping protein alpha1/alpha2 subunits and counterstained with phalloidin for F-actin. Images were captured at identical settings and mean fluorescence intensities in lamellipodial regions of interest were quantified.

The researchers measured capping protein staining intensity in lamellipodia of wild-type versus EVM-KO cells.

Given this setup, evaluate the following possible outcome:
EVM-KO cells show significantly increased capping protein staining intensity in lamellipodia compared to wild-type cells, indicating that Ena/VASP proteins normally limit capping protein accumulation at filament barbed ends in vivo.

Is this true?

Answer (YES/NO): YES